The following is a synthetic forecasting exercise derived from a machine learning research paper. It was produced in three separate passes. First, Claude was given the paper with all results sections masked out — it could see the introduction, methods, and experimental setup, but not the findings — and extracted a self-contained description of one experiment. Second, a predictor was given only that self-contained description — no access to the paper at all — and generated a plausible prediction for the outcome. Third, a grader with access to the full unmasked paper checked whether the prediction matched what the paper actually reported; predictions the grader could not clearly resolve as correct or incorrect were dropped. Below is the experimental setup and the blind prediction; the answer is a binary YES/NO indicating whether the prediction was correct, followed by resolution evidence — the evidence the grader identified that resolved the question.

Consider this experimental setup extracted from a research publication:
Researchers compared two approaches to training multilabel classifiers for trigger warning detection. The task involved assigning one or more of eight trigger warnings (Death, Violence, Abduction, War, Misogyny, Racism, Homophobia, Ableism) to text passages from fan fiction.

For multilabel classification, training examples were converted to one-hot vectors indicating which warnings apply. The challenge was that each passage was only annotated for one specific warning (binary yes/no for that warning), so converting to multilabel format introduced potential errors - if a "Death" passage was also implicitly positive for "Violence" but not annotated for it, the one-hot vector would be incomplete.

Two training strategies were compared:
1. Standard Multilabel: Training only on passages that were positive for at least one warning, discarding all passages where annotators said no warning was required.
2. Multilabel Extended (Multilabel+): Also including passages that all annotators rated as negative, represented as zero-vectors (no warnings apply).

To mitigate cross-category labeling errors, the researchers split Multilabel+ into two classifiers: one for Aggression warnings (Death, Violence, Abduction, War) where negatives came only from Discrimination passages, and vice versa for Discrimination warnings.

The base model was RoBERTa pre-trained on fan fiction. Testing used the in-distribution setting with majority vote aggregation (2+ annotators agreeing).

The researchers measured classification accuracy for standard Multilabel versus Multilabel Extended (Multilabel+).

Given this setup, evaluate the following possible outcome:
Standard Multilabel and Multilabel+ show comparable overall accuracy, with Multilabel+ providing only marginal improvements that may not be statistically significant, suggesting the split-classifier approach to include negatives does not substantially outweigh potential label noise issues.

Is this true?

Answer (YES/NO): YES